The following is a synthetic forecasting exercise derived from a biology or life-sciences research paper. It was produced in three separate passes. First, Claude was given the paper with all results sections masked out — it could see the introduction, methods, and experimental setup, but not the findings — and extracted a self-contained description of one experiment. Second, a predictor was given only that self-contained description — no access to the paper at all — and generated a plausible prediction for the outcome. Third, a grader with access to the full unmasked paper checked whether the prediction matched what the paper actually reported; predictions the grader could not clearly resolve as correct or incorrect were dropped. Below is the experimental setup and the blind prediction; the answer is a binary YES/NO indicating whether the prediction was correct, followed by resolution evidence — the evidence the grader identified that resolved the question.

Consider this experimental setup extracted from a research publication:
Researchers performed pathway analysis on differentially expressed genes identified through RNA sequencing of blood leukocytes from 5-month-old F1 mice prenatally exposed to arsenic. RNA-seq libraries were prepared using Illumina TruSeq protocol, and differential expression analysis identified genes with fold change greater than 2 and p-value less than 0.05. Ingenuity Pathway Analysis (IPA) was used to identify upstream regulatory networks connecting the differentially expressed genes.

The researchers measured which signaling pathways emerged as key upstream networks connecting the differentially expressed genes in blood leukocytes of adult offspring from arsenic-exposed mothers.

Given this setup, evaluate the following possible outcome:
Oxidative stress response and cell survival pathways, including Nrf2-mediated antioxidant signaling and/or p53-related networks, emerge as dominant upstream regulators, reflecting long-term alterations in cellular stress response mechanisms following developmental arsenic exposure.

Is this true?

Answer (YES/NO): NO